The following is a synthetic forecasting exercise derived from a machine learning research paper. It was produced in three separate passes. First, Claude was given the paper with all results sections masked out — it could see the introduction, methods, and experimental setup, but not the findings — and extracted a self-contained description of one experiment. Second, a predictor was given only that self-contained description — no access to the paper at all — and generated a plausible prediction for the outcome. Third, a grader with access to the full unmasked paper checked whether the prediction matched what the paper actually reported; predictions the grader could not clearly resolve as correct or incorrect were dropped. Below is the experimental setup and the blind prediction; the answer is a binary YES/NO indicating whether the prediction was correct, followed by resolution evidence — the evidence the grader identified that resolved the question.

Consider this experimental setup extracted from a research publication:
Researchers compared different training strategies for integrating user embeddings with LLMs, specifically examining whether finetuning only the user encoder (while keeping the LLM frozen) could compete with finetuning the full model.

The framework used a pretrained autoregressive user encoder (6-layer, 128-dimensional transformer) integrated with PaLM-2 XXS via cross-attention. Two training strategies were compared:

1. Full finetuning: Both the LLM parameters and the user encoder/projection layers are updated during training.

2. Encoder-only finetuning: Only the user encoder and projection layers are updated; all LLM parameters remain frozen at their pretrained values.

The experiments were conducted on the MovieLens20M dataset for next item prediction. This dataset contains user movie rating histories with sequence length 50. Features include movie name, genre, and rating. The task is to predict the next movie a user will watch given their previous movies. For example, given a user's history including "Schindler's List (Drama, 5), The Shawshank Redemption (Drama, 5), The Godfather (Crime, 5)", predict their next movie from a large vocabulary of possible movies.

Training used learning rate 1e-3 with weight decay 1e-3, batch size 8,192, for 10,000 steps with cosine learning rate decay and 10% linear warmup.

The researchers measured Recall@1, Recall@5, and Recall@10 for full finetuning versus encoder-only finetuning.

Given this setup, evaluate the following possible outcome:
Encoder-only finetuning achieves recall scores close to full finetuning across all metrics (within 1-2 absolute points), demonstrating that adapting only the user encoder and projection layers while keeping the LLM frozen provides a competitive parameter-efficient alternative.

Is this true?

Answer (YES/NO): YES